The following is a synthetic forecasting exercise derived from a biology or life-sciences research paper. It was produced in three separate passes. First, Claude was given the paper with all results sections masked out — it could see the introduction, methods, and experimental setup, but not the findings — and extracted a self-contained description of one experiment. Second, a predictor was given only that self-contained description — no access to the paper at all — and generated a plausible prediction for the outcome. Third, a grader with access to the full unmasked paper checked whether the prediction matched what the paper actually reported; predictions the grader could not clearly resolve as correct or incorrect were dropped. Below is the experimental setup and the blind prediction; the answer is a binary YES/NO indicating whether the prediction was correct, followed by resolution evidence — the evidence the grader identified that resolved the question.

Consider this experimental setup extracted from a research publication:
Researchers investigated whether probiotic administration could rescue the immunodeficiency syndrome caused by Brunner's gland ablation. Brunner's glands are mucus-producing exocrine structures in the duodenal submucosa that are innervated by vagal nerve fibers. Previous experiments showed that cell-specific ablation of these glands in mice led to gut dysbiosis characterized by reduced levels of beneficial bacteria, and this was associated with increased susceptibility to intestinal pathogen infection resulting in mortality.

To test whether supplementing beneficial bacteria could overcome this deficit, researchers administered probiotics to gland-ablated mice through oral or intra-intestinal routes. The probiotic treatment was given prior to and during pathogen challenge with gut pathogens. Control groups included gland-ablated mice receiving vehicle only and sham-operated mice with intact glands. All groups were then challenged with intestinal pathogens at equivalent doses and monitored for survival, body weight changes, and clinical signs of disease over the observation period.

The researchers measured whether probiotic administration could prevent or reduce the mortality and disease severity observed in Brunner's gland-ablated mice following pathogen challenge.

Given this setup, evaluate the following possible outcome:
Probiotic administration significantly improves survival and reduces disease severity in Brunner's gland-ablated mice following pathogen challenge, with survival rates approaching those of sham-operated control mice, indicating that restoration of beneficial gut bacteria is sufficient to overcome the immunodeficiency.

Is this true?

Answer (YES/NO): YES